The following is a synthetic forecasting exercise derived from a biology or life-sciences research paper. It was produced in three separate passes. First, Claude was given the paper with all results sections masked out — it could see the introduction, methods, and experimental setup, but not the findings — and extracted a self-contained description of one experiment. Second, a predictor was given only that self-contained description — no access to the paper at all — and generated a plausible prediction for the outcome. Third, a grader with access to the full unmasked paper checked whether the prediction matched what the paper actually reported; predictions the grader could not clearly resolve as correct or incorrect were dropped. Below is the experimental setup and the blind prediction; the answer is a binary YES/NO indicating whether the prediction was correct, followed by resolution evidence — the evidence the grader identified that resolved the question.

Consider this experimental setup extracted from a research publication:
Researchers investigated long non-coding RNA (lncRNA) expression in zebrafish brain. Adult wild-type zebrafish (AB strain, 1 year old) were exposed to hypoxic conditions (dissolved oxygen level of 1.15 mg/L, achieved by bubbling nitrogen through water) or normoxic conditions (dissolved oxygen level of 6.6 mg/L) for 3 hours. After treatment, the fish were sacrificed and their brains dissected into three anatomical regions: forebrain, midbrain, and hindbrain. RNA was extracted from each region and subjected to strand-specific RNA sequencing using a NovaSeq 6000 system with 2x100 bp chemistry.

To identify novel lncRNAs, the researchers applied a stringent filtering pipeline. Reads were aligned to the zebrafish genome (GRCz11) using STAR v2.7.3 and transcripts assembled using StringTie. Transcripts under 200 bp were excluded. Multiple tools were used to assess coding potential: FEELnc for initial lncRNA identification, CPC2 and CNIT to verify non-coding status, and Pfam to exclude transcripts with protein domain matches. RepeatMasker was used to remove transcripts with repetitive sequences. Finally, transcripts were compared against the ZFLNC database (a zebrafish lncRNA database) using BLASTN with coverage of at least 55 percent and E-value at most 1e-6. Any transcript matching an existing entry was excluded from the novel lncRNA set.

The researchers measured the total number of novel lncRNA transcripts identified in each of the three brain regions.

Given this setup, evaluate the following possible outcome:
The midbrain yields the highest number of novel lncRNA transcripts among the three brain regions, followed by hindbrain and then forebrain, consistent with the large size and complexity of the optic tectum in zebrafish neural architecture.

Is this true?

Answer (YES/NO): NO